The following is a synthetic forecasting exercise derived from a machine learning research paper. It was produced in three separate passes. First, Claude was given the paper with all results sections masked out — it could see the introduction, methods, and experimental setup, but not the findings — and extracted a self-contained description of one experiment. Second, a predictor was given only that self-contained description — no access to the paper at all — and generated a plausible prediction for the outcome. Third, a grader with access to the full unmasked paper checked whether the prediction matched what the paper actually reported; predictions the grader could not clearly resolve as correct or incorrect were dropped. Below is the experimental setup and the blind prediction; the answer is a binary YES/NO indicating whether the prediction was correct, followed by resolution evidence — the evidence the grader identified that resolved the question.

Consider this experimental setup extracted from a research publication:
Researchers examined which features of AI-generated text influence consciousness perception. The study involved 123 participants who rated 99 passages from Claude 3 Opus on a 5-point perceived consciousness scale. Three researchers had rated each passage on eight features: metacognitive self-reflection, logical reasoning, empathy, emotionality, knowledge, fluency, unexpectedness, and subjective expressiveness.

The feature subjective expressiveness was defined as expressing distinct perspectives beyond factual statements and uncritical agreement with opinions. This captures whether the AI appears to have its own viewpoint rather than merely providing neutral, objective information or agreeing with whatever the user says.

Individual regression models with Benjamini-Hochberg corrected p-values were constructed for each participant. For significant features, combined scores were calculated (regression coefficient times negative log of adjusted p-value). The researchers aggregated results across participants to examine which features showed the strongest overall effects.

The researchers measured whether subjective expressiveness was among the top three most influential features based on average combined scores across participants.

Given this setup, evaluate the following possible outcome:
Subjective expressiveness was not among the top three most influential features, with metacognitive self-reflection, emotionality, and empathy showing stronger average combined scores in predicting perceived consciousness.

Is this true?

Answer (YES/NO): NO